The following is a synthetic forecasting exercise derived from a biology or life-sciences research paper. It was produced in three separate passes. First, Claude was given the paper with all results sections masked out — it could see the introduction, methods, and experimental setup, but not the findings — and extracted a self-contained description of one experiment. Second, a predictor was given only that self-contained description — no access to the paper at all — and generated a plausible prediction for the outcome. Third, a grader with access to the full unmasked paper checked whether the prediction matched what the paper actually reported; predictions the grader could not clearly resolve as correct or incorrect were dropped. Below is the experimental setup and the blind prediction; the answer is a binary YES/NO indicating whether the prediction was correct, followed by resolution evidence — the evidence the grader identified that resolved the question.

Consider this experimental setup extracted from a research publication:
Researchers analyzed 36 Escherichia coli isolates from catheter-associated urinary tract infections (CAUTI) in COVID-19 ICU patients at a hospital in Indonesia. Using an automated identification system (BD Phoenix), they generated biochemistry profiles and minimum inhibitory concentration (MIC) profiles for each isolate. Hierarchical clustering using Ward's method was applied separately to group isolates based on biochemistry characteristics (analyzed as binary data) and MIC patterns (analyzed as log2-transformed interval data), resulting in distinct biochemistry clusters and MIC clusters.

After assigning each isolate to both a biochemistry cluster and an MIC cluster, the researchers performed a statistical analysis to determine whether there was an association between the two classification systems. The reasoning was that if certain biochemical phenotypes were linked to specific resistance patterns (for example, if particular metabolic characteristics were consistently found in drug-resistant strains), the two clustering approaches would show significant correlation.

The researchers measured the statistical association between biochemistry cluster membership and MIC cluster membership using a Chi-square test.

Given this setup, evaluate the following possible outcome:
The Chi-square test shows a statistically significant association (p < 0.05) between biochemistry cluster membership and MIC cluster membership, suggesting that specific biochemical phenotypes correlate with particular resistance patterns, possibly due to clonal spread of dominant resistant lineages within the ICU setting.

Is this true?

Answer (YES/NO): NO